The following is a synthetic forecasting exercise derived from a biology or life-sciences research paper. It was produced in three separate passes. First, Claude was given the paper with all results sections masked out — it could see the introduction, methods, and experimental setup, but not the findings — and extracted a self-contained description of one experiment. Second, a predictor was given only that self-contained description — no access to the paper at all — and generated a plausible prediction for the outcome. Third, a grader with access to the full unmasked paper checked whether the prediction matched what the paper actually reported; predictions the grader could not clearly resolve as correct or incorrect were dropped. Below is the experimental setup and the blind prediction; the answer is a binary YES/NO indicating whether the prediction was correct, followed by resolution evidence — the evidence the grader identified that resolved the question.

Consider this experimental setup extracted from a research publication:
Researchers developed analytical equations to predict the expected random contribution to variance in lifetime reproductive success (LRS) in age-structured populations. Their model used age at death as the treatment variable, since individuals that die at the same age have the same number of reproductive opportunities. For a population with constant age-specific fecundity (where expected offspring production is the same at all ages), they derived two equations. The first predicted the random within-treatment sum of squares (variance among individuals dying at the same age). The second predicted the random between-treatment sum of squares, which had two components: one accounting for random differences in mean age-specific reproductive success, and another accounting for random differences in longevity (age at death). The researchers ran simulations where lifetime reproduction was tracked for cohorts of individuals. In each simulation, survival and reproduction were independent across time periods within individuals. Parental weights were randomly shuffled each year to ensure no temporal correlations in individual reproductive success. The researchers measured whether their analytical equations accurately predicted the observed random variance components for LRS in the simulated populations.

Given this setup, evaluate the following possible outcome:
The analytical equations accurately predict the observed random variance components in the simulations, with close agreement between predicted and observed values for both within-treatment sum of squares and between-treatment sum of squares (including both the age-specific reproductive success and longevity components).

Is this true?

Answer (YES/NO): YES